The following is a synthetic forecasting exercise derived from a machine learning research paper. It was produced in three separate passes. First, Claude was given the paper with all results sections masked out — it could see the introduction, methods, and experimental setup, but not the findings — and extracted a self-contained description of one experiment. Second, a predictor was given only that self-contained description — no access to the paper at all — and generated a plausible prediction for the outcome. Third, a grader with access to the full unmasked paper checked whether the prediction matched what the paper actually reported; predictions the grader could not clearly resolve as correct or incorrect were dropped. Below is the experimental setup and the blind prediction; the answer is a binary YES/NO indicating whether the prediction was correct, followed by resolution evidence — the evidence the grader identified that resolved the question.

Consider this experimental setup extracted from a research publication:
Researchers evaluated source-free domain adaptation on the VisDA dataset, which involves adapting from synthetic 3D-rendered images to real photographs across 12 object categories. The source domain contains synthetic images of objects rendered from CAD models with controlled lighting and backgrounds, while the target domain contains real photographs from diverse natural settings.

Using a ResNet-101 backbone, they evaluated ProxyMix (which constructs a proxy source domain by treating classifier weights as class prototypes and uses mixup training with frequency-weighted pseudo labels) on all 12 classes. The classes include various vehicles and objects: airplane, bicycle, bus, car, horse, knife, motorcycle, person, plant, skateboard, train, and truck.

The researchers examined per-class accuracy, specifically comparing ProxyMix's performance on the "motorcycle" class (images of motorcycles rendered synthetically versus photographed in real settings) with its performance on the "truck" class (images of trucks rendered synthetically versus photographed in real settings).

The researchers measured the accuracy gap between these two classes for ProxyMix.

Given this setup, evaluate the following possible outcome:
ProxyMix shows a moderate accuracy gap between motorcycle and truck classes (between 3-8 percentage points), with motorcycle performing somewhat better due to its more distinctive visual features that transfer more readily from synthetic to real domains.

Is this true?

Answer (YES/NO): NO